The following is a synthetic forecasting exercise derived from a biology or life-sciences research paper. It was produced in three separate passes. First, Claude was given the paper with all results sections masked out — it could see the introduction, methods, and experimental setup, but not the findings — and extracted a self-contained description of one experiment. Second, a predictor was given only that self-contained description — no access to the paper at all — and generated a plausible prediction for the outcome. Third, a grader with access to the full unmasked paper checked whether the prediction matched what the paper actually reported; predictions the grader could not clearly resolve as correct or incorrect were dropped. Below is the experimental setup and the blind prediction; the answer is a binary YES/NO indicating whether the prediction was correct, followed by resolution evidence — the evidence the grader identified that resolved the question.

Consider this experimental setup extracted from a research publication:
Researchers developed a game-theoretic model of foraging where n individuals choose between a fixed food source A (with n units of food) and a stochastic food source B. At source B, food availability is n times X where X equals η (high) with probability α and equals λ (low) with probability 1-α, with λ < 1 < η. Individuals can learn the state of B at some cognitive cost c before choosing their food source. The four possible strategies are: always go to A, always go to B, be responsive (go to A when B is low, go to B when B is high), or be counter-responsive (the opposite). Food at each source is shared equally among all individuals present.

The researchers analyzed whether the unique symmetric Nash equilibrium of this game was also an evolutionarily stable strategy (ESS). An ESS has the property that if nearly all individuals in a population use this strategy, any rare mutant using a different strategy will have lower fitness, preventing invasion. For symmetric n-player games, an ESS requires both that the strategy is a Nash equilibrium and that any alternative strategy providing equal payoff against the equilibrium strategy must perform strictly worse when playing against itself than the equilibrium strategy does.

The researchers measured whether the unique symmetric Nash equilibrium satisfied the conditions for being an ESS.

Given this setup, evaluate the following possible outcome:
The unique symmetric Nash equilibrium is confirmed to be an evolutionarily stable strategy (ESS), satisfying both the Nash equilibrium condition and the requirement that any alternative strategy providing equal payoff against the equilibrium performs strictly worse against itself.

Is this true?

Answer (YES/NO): YES